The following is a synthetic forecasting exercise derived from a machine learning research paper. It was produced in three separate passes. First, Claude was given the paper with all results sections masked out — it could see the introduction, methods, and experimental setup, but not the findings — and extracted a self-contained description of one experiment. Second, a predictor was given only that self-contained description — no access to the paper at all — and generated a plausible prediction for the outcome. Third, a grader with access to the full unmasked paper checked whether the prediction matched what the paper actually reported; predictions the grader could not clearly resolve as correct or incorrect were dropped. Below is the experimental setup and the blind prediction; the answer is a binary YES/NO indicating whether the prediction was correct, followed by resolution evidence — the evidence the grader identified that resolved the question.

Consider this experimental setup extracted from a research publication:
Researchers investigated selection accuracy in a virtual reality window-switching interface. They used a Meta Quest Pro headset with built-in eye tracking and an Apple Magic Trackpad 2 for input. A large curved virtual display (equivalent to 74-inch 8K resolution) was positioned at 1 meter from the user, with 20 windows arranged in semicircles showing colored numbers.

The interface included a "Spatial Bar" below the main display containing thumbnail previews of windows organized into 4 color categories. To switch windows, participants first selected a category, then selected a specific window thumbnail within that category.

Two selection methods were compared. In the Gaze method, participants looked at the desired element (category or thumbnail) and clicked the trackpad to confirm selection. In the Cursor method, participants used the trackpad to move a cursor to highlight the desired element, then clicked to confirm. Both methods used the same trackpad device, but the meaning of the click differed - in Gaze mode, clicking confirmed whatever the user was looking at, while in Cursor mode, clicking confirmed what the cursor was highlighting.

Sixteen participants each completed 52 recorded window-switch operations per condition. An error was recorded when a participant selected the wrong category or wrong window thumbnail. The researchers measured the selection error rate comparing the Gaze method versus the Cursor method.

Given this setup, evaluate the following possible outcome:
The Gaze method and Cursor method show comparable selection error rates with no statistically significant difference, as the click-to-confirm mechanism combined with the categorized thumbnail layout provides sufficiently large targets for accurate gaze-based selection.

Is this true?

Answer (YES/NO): NO